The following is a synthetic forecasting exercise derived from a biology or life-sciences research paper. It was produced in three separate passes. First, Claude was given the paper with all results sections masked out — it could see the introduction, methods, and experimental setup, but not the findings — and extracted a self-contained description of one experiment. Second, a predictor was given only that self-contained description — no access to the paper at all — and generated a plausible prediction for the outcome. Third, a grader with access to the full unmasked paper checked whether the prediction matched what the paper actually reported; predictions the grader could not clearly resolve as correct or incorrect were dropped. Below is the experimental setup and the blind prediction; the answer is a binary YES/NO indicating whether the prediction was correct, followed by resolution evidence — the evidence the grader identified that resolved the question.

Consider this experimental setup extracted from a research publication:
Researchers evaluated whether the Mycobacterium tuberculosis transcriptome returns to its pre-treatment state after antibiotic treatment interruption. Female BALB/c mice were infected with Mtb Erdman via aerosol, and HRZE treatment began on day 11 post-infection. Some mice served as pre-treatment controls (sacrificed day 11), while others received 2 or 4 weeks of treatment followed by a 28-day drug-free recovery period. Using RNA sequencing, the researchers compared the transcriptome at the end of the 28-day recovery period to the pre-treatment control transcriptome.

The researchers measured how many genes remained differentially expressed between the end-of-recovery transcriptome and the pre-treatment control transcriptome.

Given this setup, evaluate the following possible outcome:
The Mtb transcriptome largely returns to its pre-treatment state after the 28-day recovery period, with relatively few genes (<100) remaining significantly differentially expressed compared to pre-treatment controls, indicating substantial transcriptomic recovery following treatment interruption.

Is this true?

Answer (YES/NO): NO